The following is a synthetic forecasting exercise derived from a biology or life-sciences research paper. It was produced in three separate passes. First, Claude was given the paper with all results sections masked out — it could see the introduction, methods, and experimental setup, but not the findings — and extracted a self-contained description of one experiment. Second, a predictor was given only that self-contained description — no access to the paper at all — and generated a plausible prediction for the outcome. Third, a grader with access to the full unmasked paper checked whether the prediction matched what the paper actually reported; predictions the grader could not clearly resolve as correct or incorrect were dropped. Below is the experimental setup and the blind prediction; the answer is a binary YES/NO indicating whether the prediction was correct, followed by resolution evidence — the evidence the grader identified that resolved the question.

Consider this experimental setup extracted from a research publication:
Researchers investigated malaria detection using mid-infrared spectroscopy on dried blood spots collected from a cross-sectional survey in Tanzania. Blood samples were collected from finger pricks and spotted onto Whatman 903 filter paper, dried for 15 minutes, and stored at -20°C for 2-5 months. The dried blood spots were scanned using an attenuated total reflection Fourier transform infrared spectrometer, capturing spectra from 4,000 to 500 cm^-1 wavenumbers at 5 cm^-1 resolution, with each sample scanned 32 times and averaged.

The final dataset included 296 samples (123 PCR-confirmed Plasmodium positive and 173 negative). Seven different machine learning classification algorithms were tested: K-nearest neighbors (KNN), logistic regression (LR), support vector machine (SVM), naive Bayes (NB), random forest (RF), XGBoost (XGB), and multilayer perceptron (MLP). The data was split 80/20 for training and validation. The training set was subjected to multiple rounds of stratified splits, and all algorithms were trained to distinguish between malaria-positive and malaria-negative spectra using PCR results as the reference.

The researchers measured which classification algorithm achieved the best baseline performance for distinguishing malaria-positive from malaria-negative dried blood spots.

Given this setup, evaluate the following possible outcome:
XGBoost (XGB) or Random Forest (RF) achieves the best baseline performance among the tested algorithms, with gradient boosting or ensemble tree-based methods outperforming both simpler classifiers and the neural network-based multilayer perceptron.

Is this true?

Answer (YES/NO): NO